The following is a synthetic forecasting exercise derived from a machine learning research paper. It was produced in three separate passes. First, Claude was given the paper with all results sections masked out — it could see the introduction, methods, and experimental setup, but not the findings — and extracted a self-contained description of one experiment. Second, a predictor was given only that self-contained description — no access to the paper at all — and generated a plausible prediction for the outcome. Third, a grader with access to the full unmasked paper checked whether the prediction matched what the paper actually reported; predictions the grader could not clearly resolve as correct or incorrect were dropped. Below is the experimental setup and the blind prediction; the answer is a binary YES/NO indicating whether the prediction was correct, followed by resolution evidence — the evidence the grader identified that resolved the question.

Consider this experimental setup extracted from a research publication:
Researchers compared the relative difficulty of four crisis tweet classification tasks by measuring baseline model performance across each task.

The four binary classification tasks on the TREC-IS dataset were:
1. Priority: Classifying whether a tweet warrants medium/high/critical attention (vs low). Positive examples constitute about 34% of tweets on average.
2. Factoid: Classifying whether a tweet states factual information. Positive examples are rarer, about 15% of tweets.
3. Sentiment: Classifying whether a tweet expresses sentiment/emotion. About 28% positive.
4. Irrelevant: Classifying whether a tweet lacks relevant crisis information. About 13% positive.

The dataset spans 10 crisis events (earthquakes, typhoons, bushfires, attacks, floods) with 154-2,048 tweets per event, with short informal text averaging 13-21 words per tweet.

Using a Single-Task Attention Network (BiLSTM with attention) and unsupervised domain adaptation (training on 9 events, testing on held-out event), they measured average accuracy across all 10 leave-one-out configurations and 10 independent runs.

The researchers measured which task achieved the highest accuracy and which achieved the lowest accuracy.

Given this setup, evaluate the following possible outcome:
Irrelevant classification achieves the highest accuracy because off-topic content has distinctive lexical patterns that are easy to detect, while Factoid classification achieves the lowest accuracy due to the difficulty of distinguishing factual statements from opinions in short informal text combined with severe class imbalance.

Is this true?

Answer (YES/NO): NO